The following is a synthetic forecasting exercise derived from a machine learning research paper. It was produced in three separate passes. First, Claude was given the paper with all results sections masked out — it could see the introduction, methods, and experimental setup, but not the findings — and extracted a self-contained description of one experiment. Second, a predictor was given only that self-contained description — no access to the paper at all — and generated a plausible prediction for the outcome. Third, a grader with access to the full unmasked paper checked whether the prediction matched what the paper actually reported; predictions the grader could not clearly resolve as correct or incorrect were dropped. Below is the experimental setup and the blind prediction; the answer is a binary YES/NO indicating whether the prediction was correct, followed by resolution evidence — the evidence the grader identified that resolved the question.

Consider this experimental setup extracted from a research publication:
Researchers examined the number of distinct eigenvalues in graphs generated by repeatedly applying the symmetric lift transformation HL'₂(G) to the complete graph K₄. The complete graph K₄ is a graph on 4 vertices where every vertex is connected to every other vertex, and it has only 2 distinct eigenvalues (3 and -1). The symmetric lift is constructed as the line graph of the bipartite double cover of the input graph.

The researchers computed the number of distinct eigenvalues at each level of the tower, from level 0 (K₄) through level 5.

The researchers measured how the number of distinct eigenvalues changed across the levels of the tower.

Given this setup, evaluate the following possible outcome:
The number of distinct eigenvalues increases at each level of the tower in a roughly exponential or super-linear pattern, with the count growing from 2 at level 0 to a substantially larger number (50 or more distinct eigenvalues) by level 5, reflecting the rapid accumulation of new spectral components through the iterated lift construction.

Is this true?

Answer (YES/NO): NO